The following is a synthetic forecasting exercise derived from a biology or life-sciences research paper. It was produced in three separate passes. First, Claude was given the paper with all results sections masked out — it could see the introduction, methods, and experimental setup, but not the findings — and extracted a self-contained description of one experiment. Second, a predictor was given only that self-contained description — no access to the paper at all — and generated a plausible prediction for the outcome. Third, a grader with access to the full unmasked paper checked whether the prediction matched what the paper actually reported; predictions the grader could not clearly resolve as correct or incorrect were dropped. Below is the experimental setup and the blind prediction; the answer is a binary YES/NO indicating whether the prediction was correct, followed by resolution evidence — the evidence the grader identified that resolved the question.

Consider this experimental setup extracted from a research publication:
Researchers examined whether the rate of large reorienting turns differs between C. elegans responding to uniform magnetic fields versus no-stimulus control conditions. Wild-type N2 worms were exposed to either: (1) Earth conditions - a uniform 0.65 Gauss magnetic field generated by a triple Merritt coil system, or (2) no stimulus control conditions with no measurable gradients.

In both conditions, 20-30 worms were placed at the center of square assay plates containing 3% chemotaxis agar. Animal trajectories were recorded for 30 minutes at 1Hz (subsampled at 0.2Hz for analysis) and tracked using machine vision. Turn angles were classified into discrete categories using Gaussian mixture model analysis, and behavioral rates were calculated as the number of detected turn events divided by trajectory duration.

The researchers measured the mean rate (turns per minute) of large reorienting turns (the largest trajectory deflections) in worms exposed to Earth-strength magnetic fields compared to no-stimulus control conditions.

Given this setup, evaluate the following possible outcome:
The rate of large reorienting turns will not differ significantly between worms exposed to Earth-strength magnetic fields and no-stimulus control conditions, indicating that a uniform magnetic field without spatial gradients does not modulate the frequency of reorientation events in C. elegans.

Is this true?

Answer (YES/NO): YES